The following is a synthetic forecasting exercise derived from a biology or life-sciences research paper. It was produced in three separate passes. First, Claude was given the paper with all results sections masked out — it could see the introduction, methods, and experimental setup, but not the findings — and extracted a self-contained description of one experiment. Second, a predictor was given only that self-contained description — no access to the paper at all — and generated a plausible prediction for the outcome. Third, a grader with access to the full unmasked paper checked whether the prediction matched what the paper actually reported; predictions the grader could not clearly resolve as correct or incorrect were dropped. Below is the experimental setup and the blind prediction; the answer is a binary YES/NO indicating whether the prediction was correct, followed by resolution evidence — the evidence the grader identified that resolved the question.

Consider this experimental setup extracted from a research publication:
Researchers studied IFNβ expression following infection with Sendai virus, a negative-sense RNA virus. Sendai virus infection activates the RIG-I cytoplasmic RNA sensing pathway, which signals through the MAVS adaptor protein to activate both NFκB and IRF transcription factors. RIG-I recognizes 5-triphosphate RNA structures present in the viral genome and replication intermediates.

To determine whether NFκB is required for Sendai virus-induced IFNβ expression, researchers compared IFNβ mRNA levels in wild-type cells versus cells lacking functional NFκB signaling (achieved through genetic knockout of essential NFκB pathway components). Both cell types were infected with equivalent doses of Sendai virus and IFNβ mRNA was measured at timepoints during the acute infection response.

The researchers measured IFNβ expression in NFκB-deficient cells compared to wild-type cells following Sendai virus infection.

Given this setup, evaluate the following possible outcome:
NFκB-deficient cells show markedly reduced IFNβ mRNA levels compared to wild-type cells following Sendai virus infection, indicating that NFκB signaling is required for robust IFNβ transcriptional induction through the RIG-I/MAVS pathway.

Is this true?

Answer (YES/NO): NO